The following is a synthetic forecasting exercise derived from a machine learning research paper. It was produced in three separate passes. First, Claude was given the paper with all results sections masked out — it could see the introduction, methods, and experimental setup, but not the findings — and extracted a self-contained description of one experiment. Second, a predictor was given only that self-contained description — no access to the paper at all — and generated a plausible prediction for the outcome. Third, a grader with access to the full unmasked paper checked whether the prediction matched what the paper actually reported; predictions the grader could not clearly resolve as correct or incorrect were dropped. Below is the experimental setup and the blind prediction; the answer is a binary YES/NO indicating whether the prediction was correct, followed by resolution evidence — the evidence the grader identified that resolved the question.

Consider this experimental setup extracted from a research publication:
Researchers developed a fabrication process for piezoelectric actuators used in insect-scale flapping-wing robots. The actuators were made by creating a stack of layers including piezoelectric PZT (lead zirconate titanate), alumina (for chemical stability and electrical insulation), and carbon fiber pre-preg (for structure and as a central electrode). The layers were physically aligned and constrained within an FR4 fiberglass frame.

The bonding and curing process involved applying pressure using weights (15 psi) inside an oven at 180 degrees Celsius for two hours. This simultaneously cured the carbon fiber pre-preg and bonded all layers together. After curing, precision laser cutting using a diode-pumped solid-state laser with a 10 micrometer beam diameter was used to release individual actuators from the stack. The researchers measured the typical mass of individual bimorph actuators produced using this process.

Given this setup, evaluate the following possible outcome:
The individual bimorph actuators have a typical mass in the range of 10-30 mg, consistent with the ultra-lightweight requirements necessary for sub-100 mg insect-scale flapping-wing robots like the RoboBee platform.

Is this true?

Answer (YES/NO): YES